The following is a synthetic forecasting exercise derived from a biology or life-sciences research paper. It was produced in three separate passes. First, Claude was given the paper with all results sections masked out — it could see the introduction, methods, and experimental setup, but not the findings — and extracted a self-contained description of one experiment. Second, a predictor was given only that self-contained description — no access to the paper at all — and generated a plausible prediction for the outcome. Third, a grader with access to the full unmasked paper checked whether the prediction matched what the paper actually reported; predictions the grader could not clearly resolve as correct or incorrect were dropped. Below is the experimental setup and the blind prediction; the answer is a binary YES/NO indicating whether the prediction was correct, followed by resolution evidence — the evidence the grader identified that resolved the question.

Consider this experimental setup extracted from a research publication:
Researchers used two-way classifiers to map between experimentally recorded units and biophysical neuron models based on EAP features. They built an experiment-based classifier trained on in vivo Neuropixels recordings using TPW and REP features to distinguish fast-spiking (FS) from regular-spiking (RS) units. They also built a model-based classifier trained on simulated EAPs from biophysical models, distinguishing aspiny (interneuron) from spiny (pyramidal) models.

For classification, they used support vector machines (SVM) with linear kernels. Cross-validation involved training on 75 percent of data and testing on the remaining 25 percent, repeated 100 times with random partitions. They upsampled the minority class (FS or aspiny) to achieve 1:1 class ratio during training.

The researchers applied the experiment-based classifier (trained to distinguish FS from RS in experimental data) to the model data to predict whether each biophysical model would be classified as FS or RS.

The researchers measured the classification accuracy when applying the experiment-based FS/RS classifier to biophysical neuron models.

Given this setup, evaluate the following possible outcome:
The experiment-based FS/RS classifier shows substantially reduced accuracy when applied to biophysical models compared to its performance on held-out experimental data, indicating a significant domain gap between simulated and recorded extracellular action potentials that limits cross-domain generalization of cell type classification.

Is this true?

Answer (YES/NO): NO